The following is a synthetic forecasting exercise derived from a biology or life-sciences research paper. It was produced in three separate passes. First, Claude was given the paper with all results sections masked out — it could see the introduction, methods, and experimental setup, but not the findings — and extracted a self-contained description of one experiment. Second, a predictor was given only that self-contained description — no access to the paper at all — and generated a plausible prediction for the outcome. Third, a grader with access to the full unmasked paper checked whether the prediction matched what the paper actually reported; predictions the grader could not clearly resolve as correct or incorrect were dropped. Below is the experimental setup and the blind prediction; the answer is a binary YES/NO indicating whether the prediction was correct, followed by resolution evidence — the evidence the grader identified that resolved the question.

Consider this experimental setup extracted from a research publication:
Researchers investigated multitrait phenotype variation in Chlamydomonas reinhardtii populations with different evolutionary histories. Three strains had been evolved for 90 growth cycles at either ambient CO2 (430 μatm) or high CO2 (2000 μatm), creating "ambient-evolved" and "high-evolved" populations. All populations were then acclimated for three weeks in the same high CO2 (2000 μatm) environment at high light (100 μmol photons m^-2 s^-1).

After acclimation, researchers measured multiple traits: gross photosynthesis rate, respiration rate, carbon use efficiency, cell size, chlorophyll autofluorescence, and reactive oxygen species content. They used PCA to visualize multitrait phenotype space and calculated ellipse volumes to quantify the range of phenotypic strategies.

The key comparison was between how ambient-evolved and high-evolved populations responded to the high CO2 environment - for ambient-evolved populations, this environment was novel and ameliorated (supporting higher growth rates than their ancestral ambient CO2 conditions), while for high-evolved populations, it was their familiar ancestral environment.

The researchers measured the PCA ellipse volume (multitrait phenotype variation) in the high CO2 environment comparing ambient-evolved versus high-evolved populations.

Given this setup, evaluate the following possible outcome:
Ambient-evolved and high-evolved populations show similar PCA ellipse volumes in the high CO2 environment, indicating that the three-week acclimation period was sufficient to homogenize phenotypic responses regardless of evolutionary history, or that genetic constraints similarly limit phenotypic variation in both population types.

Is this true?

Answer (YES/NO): NO